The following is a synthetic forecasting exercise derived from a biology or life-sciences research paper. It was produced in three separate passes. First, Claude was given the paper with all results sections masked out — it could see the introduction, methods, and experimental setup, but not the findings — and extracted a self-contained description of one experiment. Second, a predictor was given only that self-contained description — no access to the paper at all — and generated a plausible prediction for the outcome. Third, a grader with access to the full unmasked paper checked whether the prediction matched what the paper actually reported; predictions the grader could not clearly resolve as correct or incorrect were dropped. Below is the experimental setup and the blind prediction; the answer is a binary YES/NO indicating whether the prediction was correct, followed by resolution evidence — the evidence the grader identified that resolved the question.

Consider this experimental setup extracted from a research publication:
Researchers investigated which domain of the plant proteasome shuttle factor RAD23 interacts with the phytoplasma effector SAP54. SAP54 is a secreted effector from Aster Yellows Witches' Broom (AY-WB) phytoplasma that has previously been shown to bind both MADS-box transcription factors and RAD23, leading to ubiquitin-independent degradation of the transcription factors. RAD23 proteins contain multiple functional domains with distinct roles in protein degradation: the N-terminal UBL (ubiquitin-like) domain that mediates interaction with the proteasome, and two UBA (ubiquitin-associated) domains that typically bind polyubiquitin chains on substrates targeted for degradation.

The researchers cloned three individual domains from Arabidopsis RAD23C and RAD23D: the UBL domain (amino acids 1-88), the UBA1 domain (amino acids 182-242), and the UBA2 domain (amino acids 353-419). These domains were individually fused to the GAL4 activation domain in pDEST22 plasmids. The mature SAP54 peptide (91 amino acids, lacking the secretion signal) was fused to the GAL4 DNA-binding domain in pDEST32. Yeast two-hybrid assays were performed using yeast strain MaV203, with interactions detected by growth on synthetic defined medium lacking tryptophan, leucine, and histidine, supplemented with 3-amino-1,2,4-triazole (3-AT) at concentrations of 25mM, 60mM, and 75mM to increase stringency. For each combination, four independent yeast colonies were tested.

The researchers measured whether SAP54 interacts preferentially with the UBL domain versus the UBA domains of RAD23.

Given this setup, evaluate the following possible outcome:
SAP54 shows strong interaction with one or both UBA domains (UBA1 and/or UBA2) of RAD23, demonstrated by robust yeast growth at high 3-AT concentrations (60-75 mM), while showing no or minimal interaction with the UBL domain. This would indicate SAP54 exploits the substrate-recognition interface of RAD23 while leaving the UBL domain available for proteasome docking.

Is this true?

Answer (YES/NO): YES